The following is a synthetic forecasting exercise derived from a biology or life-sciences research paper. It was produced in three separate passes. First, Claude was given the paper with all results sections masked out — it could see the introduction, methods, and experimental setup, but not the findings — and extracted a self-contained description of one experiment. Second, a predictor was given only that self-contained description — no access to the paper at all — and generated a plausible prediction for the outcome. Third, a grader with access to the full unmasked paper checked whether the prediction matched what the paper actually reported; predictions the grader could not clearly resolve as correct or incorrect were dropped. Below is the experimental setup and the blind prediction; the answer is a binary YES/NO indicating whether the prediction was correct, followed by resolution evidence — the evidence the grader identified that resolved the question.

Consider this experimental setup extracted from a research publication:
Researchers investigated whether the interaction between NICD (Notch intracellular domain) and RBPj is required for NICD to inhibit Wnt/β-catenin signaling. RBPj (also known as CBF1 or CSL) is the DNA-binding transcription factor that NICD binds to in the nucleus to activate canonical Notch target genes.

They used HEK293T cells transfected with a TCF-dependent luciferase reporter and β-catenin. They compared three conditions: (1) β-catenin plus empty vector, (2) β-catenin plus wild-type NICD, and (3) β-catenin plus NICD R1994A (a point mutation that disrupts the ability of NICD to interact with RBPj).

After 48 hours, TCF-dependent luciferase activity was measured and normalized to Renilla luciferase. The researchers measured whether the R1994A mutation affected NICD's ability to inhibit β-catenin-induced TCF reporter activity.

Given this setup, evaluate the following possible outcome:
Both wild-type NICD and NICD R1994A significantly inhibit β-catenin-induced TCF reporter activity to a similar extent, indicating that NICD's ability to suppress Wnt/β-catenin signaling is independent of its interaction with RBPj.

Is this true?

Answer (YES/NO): YES